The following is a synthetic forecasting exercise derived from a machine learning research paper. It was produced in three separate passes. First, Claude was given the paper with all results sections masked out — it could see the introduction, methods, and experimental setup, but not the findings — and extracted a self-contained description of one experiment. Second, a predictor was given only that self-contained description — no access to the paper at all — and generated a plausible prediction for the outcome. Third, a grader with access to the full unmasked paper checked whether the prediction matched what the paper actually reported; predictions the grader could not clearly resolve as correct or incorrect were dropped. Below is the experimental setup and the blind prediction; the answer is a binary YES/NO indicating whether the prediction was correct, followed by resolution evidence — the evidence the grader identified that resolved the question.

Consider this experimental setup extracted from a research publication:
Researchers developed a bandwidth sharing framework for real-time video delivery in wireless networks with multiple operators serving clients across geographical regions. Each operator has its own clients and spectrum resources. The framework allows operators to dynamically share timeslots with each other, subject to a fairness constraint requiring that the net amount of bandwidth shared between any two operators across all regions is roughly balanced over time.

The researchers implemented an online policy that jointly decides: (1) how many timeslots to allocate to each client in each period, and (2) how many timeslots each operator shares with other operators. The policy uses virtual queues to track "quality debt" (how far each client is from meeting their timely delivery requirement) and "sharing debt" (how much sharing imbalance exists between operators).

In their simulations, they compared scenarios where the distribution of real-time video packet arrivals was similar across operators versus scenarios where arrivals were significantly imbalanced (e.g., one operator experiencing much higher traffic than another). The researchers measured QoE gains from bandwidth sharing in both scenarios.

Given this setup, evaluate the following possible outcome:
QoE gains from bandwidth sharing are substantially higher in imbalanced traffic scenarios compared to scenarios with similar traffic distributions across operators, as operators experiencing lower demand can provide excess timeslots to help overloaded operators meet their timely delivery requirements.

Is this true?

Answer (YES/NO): YES